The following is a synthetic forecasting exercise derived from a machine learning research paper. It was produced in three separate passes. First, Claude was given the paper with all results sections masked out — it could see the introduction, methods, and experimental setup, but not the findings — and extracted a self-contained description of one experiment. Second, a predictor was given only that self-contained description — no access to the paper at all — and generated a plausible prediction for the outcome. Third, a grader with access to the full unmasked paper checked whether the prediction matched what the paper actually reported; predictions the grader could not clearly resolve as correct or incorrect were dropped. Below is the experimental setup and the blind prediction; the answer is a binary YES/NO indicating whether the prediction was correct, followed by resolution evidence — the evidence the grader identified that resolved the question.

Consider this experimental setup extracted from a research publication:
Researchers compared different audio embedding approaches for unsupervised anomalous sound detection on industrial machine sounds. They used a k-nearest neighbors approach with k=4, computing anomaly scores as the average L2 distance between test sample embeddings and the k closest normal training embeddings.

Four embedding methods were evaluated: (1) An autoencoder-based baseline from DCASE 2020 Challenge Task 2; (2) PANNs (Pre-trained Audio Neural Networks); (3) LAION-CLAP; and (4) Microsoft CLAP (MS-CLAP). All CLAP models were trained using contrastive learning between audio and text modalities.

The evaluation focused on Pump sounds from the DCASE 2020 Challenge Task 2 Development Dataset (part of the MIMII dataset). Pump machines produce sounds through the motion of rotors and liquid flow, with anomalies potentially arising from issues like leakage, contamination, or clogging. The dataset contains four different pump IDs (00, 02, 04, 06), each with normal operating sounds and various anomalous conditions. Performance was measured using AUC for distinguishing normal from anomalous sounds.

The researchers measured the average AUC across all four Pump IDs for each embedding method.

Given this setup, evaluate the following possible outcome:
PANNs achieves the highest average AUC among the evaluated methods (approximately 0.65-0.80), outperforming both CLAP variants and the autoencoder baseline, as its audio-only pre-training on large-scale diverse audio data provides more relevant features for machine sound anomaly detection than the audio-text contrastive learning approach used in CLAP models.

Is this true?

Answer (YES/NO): NO